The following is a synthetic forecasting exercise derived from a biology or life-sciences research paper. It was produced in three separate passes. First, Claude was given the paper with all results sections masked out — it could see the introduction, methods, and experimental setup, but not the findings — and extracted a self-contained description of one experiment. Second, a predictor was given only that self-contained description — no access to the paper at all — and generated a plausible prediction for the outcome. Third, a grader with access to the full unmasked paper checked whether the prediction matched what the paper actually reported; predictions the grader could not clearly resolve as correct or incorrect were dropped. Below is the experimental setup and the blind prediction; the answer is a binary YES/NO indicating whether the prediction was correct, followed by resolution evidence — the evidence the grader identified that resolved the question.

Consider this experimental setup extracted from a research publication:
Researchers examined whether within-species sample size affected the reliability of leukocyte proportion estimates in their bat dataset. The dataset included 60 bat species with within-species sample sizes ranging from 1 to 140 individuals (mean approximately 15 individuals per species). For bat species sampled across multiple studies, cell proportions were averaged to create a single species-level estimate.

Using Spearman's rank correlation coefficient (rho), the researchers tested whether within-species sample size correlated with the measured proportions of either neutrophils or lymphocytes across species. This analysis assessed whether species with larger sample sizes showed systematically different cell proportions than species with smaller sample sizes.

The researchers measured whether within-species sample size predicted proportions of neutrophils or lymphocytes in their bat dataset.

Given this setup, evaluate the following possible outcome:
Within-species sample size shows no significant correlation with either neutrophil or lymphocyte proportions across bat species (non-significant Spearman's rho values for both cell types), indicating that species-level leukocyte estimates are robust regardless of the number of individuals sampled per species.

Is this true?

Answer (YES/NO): YES